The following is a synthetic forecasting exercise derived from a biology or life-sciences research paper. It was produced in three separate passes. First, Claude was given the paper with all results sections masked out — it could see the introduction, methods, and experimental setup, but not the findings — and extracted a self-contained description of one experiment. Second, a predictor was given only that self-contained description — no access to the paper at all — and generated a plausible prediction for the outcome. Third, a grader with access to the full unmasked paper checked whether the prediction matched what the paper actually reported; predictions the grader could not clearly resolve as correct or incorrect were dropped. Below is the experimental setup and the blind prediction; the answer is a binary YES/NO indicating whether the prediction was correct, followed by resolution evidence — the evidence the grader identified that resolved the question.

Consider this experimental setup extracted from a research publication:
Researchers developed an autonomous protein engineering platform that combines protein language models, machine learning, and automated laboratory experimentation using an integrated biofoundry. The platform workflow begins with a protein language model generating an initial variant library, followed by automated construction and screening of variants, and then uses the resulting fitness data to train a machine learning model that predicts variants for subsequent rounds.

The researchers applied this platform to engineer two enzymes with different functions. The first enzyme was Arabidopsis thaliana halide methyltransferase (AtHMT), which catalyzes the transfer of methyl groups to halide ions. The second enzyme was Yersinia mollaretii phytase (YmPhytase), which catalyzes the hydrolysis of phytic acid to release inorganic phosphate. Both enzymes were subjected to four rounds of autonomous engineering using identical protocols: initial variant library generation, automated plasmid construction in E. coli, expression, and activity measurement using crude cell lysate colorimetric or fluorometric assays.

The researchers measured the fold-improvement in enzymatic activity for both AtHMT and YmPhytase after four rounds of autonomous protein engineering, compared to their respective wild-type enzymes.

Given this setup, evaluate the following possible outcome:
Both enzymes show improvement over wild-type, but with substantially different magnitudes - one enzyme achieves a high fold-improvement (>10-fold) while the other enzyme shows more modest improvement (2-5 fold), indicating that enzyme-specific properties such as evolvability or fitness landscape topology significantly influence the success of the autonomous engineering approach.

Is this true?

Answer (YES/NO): NO